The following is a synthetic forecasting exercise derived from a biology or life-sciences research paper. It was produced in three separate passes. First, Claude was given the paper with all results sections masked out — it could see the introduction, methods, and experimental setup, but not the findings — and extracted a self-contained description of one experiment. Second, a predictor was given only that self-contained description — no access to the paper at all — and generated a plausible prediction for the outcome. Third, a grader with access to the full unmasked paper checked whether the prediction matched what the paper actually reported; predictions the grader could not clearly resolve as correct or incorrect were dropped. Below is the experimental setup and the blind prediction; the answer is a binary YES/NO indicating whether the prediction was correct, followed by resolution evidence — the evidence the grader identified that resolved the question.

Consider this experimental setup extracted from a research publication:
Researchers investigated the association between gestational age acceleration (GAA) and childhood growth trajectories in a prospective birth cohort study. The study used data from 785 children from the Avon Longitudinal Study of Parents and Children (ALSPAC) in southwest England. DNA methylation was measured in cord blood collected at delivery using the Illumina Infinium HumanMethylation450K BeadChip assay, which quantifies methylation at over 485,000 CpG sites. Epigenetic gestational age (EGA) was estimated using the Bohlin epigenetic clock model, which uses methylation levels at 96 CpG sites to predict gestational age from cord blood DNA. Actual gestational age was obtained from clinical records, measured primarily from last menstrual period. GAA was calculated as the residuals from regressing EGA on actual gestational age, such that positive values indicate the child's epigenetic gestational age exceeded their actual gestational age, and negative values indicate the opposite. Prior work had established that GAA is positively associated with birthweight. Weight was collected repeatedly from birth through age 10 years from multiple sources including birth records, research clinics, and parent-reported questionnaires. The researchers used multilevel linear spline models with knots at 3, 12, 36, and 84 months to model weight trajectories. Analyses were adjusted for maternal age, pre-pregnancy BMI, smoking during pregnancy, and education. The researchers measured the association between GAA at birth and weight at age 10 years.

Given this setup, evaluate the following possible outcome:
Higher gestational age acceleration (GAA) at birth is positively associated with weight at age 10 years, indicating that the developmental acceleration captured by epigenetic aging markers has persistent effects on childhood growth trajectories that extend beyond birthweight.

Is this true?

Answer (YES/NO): NO